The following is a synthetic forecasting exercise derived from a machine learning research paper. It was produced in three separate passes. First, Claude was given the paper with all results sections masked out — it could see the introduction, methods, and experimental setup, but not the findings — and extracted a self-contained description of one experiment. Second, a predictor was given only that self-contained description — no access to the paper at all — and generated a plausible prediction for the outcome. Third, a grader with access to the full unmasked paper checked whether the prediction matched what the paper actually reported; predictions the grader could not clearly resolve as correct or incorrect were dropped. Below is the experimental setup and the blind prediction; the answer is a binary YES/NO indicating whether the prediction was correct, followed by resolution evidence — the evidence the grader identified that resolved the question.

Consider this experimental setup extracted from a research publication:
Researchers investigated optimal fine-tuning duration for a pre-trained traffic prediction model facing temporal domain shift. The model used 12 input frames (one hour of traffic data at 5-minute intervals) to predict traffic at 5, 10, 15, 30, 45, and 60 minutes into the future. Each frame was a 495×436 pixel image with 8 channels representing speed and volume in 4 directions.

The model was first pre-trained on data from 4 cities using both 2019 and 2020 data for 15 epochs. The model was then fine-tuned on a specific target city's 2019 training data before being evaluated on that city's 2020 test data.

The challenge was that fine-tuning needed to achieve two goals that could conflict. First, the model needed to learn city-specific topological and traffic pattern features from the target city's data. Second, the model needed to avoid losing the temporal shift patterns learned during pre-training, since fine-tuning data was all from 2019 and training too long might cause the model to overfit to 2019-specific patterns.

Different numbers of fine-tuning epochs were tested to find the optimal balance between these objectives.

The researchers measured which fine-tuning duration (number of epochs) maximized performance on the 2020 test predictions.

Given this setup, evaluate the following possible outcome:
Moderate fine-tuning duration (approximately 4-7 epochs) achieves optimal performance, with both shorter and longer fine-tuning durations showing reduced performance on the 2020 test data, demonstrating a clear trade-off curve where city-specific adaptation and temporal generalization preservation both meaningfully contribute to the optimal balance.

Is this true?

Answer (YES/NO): YES